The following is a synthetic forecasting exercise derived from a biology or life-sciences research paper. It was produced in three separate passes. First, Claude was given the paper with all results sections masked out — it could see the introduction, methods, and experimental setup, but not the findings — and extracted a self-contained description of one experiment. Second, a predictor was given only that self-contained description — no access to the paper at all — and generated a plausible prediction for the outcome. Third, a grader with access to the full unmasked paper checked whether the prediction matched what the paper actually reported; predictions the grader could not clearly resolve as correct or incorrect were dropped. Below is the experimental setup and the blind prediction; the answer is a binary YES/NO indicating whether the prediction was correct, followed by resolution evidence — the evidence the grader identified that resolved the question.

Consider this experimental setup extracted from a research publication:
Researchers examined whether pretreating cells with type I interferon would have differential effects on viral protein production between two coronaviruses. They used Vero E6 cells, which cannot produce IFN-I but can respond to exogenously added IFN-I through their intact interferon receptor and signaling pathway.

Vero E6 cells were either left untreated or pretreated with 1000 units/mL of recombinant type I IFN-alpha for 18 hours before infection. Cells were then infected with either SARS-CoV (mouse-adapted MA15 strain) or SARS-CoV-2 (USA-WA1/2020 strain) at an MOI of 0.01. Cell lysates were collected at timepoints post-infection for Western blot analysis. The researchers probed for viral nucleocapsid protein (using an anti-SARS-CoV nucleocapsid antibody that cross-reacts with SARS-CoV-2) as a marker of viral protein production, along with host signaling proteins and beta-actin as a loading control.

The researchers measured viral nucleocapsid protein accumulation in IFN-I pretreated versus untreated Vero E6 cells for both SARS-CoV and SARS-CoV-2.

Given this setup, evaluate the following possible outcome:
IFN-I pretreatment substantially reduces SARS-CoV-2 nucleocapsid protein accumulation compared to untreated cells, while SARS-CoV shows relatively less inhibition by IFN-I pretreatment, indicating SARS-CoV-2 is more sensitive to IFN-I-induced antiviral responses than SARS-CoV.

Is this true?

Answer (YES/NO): YES